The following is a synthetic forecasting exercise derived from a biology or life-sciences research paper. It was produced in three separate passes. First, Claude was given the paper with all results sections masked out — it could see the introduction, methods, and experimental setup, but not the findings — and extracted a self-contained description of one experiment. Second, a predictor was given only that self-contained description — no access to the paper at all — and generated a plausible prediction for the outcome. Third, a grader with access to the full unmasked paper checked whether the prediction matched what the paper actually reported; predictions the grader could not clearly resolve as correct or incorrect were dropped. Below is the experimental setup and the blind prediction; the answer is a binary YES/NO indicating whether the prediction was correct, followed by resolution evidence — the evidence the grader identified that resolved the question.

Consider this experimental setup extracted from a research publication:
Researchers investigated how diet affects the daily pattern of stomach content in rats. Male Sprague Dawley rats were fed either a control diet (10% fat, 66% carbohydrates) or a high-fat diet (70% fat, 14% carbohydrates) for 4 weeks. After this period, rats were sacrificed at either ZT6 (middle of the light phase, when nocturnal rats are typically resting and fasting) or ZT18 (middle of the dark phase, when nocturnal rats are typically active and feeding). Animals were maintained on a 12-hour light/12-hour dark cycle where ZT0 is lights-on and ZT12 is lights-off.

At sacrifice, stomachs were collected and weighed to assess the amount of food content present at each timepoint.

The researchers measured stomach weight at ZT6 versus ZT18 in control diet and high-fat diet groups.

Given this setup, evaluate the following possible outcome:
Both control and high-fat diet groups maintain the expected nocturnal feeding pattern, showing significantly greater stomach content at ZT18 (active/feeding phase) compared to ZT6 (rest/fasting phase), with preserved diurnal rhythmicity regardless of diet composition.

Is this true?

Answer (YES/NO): NO